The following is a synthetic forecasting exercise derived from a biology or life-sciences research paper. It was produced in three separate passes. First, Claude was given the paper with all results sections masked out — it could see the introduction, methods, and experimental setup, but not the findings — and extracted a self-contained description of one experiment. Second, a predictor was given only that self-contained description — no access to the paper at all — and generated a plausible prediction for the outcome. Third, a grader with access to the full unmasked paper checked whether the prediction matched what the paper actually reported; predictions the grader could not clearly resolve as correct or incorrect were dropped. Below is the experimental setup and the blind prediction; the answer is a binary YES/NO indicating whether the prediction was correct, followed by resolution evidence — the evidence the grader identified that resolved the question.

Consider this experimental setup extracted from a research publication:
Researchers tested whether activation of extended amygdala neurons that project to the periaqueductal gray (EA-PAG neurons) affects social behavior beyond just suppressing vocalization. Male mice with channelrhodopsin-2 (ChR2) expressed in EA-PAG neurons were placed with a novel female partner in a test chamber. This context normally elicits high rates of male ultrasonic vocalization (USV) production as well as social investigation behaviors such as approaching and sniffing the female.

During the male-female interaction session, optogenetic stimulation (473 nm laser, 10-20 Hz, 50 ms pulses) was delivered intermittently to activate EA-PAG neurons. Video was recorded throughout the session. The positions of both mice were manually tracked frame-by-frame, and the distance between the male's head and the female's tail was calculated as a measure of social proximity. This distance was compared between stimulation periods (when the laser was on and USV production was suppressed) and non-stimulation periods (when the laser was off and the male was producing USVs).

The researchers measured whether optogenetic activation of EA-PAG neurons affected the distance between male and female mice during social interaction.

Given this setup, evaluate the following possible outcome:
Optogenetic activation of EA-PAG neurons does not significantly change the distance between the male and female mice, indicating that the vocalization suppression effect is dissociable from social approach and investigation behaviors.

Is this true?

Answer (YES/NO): YES